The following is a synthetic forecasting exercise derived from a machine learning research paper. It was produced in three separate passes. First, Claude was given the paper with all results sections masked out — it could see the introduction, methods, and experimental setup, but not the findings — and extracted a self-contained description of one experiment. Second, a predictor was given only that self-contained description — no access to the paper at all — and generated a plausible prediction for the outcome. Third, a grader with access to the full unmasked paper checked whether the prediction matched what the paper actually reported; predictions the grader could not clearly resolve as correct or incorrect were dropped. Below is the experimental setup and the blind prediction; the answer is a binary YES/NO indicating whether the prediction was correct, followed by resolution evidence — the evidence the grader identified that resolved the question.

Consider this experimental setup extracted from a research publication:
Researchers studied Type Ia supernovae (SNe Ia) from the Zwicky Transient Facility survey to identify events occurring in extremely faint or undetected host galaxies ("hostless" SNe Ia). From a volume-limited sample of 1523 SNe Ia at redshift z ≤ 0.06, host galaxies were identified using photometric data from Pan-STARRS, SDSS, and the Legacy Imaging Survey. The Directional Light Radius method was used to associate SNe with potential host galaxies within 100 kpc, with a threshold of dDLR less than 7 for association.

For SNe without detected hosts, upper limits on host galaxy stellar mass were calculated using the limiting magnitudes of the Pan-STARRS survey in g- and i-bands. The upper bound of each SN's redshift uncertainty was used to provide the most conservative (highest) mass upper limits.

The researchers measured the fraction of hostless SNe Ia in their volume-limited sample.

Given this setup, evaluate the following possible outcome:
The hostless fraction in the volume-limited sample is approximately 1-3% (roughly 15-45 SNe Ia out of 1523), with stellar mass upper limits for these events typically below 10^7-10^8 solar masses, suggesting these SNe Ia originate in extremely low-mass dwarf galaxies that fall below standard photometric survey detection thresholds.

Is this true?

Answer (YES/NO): NO